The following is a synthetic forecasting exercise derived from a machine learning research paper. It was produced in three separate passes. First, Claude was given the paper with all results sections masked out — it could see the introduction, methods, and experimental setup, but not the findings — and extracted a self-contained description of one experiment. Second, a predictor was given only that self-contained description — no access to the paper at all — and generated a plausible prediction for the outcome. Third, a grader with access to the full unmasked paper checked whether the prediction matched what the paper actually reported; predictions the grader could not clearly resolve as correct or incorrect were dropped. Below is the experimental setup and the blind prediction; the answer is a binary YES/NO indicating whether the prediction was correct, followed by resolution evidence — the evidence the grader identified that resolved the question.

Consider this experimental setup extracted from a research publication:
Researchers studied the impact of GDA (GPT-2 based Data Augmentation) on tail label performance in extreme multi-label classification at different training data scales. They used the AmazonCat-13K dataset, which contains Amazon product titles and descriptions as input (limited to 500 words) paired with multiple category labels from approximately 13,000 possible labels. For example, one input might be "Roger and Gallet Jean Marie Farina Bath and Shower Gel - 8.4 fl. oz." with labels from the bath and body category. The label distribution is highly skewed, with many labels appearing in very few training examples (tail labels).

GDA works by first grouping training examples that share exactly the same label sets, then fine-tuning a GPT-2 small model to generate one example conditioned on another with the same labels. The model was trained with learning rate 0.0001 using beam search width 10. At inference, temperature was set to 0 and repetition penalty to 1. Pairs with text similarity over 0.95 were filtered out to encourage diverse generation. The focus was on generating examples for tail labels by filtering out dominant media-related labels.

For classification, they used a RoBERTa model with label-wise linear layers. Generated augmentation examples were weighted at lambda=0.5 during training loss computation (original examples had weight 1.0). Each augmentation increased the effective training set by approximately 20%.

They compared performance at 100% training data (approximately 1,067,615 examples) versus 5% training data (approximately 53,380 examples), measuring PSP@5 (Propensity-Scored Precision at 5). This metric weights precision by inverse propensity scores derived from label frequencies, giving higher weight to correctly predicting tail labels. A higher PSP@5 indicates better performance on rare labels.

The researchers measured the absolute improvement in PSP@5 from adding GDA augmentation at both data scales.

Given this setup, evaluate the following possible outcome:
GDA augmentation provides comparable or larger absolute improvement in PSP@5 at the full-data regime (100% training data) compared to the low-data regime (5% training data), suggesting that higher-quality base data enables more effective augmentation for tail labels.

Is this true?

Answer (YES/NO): YES